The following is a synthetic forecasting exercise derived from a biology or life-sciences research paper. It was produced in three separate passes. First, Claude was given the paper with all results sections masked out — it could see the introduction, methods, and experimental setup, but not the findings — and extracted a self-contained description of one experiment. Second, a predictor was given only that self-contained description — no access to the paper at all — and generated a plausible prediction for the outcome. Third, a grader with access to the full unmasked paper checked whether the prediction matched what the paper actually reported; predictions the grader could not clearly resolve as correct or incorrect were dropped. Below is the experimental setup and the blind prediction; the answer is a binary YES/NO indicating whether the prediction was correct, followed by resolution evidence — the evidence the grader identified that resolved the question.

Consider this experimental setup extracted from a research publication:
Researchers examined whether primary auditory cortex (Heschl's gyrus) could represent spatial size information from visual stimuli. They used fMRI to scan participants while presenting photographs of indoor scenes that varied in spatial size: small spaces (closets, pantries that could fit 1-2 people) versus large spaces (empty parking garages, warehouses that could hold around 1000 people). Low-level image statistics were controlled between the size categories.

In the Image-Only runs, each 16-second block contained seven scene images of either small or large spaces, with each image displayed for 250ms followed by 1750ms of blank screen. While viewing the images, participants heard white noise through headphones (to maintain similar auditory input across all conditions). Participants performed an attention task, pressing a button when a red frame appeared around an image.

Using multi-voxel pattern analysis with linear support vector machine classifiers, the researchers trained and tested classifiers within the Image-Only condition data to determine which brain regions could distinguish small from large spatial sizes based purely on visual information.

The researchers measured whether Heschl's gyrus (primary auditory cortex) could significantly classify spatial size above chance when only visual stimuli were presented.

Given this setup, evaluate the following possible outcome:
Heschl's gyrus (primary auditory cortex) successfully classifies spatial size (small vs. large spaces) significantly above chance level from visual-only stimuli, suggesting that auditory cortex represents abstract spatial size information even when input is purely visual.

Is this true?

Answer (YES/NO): YES